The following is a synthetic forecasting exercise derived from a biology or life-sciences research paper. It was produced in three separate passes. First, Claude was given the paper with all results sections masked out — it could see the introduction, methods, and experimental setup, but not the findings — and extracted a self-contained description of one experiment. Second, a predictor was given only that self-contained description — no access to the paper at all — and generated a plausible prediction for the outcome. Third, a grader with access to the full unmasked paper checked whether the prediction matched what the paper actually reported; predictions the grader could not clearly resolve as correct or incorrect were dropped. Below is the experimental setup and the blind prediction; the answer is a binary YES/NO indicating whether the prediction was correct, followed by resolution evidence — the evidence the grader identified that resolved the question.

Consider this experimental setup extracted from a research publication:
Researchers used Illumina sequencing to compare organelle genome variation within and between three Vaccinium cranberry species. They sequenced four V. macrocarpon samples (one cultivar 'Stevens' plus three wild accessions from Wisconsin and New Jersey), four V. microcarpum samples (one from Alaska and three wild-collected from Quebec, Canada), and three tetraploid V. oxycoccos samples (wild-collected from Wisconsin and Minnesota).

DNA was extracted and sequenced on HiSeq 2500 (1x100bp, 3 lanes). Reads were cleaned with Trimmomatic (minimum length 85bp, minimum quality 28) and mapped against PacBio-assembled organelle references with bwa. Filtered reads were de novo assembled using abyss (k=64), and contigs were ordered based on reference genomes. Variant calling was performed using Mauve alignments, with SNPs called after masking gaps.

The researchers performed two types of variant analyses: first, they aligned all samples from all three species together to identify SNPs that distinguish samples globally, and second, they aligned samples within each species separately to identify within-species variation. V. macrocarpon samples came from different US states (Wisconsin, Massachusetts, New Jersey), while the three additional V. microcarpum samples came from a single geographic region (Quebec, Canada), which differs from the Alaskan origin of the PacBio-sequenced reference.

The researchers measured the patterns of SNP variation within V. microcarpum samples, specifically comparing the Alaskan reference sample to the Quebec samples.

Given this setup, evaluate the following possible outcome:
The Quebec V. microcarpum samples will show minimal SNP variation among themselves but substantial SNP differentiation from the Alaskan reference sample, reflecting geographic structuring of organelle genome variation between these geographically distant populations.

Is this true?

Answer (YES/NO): NO